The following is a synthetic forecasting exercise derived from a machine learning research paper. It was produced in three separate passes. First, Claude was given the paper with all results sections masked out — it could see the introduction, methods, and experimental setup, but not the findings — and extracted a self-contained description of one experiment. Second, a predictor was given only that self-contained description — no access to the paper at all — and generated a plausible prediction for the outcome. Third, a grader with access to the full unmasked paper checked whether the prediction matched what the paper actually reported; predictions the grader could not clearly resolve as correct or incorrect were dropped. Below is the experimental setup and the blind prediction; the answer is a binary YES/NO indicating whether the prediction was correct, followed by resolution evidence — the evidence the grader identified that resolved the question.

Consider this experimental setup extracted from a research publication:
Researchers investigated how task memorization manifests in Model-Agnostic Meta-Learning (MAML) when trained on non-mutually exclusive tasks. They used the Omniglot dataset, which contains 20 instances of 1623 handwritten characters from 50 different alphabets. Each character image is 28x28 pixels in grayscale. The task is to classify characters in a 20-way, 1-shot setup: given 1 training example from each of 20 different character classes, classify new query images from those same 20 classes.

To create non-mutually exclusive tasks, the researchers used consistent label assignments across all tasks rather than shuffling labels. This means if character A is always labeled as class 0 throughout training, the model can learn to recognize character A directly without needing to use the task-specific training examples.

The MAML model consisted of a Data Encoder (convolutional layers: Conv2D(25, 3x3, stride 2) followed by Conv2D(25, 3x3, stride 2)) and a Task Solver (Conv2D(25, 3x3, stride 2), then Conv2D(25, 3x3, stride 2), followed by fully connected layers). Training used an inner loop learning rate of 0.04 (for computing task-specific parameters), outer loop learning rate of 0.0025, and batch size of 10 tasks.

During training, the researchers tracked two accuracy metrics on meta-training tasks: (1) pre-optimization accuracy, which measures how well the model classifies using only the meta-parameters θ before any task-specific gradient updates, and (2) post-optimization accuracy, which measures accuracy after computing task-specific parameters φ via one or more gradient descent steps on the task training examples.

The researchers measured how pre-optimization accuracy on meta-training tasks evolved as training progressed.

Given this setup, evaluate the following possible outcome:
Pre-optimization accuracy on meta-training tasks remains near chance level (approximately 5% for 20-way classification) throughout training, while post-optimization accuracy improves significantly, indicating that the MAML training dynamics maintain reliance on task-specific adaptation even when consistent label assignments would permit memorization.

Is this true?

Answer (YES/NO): NO